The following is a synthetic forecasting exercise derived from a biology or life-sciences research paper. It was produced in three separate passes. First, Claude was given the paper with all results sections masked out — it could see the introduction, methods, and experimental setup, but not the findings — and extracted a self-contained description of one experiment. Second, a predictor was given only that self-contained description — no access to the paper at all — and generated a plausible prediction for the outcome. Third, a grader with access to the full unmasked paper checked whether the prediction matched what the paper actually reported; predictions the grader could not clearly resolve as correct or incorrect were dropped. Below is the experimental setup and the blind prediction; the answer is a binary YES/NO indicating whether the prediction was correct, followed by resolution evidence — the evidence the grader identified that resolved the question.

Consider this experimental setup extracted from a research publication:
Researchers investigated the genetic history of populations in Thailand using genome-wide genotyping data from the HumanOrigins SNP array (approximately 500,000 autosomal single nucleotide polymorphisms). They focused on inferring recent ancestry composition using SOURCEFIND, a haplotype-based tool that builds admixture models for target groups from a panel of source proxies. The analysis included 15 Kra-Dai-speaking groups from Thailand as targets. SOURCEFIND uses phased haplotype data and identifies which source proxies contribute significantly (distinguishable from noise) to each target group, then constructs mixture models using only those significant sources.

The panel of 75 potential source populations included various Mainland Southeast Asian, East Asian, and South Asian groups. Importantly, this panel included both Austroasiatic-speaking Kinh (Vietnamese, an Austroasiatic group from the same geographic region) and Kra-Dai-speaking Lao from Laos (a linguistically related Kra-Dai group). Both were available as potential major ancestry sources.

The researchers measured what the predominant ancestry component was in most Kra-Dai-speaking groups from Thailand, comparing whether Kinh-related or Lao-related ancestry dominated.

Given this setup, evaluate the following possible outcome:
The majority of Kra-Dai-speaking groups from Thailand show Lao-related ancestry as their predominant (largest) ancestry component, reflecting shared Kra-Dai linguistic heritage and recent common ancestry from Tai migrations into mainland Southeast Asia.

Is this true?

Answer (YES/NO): YES